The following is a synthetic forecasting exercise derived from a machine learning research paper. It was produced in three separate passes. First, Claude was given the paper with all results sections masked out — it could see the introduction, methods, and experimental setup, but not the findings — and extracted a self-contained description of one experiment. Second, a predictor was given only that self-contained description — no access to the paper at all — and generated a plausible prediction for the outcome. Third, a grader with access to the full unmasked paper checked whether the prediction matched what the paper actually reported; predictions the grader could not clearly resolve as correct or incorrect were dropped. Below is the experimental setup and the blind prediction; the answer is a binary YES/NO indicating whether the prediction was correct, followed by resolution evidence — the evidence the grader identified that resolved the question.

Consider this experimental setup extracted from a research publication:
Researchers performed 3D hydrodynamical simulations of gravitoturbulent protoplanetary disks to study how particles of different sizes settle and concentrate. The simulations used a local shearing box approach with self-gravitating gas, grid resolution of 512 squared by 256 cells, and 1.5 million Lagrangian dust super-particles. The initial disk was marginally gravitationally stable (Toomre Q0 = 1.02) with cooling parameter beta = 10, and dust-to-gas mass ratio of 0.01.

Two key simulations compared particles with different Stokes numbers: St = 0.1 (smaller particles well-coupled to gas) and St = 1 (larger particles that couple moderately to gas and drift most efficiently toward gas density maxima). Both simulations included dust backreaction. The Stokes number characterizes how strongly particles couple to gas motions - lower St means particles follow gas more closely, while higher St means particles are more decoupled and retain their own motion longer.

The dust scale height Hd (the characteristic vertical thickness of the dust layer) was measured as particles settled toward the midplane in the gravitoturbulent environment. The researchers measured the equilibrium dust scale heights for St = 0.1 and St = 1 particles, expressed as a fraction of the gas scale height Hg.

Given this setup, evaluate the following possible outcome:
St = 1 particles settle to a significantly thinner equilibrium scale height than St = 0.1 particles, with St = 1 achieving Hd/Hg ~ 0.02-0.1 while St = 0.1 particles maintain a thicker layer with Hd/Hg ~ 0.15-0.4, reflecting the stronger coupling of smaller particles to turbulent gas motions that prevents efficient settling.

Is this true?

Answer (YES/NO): NO